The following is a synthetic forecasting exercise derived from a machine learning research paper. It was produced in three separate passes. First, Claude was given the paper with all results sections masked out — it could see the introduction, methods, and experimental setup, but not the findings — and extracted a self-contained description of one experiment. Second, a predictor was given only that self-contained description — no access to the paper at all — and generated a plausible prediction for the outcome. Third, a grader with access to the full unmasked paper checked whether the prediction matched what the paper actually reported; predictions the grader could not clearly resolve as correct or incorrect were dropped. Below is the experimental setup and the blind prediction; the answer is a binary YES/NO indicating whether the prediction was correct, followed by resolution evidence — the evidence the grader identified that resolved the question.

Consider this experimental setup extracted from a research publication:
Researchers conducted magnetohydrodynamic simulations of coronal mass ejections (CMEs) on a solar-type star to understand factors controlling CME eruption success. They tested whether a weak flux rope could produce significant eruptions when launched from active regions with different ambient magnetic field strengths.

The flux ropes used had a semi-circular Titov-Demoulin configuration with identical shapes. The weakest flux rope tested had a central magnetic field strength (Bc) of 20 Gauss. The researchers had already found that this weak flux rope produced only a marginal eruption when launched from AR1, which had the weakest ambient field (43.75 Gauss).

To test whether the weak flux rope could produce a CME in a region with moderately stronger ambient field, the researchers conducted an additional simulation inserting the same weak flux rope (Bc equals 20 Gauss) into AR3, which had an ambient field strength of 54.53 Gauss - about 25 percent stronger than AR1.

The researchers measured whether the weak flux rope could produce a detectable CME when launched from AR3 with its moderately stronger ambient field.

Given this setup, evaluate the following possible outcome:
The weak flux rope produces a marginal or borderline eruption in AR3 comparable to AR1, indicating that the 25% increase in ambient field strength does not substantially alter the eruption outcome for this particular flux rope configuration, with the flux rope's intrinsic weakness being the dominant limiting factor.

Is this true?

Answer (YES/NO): NO